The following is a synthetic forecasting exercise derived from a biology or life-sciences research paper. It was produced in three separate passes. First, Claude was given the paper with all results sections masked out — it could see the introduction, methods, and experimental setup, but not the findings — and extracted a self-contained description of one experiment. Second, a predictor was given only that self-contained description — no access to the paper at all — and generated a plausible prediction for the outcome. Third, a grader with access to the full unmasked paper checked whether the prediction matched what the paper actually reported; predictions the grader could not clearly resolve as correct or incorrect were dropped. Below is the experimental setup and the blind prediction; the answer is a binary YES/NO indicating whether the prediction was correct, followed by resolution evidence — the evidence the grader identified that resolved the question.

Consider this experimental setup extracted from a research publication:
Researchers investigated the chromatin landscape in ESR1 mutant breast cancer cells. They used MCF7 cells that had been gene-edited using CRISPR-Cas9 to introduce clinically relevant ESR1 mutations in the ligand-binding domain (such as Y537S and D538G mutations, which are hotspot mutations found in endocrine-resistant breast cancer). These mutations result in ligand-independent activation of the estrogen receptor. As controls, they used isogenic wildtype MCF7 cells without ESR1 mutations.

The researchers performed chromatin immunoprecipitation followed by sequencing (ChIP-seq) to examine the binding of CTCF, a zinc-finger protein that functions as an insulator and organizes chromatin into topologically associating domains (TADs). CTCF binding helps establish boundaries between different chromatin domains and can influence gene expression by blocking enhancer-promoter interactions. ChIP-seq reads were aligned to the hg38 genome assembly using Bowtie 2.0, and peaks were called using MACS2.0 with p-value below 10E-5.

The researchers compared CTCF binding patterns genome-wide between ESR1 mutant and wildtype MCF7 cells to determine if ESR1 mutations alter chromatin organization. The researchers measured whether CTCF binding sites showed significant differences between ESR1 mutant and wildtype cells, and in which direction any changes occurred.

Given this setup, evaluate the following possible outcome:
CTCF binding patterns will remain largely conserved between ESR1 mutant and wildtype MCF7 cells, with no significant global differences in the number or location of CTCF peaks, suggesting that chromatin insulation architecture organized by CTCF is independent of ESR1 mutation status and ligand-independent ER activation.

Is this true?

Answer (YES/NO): NO